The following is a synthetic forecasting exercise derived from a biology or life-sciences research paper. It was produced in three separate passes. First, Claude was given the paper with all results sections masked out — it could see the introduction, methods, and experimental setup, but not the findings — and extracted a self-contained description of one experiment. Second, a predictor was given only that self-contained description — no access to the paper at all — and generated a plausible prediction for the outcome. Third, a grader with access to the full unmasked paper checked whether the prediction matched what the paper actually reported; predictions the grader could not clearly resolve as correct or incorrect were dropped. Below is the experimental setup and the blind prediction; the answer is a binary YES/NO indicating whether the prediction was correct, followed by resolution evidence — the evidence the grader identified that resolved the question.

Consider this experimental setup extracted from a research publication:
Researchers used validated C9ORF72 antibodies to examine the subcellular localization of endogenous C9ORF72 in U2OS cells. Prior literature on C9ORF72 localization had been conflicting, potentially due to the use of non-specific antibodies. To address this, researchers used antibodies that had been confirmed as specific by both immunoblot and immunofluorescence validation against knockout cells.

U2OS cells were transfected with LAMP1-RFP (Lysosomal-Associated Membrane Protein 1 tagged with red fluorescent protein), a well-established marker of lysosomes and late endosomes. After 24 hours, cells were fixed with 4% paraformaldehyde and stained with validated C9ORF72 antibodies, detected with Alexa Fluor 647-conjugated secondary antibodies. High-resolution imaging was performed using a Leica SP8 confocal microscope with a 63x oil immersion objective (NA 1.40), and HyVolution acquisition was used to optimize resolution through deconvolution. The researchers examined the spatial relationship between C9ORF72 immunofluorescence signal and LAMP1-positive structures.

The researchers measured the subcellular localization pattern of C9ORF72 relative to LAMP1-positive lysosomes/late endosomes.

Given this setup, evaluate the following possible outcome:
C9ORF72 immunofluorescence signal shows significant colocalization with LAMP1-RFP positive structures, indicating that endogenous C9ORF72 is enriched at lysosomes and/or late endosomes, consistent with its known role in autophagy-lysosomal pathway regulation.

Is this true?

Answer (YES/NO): YES